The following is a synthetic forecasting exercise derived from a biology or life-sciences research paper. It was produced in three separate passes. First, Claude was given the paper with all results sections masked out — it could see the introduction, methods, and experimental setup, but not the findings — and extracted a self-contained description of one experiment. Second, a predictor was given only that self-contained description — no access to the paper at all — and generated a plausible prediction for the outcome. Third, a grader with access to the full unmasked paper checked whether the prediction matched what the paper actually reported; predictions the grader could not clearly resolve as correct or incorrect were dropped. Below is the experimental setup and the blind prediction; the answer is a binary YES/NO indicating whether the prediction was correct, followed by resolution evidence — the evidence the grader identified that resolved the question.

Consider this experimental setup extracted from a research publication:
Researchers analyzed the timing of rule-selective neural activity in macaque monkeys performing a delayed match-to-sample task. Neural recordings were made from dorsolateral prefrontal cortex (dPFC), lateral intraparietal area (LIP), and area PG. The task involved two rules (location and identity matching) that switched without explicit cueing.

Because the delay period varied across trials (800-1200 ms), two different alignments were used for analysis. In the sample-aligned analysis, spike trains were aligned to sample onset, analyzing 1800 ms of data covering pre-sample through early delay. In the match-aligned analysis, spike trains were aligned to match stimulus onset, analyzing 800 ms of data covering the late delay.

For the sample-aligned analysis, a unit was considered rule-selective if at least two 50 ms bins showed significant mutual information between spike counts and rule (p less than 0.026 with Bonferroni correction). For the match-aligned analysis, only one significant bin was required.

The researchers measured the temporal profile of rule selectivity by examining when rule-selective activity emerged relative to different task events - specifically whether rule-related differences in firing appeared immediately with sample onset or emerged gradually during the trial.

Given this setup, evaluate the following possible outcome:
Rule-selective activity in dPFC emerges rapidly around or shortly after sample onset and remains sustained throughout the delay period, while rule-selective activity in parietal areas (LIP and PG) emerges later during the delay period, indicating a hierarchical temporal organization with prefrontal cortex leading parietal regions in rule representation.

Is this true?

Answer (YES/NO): NO